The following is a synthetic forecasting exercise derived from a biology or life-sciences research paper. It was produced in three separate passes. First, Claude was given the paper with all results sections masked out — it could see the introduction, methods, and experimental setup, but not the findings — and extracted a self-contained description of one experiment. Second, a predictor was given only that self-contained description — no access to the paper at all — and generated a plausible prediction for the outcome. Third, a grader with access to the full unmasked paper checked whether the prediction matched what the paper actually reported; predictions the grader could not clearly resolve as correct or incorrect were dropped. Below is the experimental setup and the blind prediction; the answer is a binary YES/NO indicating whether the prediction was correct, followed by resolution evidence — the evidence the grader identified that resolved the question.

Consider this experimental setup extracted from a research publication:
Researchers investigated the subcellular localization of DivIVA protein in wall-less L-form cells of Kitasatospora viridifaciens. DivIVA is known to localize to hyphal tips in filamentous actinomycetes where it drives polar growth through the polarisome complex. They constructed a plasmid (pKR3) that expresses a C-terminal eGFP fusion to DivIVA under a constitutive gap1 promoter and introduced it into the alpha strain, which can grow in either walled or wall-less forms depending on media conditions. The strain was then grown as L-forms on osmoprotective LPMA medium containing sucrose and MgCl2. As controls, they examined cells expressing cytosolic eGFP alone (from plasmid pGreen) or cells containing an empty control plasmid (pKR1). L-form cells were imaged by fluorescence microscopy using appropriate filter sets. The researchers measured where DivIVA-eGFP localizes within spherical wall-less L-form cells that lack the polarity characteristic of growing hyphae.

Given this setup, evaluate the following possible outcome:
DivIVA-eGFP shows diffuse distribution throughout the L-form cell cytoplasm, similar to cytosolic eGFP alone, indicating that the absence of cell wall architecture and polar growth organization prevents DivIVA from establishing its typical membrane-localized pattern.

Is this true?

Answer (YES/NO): NO